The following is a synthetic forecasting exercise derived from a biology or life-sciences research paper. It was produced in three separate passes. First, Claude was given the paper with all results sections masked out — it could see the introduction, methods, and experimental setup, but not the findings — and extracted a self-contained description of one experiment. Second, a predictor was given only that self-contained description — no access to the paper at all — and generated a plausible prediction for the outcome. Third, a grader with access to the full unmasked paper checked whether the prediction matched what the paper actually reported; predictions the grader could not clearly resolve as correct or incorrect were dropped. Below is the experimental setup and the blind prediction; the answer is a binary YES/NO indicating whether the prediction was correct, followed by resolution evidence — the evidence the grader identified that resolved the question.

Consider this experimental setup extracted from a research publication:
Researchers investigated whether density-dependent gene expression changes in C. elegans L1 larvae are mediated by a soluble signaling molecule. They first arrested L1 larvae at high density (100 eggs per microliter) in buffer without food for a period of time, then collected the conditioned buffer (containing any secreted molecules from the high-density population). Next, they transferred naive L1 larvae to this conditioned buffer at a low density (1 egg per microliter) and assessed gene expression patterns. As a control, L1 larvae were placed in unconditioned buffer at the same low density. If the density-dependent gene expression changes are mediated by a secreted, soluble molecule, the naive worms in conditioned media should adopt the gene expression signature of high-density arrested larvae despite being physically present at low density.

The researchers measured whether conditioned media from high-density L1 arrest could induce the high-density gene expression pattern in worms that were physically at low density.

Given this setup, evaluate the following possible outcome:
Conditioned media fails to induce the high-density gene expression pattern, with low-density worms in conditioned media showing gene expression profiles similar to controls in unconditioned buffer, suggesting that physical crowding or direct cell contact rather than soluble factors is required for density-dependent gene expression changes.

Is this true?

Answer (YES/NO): NO